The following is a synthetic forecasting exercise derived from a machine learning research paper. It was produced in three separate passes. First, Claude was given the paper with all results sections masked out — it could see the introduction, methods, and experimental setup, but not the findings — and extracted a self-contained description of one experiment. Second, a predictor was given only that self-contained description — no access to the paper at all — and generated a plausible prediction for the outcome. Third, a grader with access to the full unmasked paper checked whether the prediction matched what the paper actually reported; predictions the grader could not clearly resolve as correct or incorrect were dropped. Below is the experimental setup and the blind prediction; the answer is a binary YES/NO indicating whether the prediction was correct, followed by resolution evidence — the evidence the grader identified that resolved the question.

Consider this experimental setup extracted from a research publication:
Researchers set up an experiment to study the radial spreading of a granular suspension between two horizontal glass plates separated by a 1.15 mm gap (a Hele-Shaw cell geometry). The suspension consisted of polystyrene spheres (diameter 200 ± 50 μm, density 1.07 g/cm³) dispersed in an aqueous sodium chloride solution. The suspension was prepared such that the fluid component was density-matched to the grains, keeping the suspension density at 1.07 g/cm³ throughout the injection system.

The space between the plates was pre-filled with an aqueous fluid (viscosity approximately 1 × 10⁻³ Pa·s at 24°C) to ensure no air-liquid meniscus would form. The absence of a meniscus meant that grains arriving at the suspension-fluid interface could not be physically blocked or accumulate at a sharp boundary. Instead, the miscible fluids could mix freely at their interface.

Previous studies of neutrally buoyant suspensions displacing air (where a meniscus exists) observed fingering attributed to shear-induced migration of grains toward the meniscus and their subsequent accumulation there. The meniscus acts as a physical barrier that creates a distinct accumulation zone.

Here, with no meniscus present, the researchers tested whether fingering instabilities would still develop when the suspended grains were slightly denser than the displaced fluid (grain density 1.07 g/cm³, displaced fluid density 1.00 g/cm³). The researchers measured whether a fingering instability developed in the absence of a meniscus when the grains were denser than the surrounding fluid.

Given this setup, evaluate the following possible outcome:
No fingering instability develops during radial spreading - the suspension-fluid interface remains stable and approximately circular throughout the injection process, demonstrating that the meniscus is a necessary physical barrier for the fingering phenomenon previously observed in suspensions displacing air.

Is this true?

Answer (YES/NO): NO